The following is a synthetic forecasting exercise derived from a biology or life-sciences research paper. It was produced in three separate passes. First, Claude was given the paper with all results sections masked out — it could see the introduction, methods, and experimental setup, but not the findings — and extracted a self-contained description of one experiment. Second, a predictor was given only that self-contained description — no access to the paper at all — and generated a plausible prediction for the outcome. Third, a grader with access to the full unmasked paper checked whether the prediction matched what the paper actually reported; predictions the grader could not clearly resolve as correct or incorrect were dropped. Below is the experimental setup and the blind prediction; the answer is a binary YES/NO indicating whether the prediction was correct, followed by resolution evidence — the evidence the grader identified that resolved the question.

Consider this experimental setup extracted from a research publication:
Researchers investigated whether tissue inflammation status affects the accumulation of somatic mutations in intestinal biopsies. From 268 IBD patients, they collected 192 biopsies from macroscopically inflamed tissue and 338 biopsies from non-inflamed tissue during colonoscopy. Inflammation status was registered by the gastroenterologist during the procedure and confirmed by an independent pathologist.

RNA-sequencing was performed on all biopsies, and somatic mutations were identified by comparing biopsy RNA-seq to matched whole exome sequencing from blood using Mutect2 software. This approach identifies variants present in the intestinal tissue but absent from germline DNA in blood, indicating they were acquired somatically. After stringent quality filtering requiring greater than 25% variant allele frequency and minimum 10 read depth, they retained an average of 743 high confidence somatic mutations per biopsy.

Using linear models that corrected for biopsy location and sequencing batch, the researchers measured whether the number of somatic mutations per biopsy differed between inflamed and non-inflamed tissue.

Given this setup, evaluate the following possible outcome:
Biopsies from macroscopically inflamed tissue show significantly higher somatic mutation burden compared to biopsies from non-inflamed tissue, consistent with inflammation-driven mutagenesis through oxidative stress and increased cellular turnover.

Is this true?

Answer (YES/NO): YES